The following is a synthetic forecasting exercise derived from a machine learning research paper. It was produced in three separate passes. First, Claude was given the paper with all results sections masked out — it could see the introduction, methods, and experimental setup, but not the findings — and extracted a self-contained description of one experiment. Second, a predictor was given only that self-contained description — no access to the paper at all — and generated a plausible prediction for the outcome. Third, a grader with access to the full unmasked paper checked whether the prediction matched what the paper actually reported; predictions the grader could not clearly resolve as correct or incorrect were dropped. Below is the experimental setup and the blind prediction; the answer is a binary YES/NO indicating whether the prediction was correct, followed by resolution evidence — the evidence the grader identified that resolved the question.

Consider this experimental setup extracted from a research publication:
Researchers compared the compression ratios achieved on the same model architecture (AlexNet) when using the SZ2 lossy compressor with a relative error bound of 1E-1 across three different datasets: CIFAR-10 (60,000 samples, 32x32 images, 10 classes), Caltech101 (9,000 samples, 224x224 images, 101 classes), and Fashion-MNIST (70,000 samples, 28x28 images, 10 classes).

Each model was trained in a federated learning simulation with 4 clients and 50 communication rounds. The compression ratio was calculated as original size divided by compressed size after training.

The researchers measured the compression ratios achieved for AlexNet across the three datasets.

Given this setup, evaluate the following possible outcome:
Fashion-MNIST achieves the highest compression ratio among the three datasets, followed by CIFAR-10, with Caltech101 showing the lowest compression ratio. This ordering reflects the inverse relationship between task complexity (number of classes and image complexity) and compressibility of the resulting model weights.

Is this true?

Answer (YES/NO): YES